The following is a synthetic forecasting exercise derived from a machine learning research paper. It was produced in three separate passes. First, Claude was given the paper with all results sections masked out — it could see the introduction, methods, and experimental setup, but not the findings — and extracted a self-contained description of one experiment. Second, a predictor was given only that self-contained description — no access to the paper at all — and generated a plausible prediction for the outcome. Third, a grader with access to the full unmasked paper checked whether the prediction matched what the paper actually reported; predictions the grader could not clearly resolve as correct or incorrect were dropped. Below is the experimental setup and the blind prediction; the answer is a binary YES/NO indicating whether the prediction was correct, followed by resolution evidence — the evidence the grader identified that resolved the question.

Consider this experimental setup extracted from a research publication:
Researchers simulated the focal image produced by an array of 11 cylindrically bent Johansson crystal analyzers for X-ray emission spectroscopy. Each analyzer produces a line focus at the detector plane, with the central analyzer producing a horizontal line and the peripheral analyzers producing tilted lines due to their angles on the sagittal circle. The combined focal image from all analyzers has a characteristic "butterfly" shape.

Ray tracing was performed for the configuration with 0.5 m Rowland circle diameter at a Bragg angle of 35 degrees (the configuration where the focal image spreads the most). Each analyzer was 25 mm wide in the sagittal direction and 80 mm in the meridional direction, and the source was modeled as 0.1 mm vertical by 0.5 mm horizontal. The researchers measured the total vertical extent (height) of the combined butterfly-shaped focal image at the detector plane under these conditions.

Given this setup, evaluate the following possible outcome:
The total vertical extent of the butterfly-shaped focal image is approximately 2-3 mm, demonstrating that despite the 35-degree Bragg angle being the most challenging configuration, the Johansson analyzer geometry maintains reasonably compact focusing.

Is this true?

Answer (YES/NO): NO